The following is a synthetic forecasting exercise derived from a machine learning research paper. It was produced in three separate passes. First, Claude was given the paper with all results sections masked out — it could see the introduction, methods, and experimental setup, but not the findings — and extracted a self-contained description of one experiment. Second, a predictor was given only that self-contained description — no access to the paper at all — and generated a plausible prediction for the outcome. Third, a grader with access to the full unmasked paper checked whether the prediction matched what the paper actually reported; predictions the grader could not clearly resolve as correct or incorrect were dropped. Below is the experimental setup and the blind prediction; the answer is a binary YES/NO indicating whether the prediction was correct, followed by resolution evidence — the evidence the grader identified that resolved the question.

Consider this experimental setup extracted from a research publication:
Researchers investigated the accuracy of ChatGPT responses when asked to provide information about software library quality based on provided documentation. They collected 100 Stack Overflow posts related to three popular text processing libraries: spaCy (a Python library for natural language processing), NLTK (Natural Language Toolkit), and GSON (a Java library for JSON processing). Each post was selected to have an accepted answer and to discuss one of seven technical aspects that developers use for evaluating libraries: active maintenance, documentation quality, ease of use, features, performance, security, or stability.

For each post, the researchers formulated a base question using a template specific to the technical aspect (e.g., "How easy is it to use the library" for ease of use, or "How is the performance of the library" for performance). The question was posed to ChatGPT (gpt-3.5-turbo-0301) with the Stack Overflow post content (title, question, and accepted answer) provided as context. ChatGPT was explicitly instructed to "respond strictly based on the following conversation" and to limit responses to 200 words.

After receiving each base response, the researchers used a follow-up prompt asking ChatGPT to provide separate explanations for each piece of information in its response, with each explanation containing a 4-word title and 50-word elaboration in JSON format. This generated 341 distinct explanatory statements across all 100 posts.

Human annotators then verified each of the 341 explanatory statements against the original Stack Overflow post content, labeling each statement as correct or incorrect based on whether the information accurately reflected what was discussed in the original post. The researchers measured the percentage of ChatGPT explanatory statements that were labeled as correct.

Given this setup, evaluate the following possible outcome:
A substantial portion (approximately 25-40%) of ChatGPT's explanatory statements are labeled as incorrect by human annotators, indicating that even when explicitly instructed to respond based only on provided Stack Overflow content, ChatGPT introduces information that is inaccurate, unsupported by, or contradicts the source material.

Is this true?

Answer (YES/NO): NO